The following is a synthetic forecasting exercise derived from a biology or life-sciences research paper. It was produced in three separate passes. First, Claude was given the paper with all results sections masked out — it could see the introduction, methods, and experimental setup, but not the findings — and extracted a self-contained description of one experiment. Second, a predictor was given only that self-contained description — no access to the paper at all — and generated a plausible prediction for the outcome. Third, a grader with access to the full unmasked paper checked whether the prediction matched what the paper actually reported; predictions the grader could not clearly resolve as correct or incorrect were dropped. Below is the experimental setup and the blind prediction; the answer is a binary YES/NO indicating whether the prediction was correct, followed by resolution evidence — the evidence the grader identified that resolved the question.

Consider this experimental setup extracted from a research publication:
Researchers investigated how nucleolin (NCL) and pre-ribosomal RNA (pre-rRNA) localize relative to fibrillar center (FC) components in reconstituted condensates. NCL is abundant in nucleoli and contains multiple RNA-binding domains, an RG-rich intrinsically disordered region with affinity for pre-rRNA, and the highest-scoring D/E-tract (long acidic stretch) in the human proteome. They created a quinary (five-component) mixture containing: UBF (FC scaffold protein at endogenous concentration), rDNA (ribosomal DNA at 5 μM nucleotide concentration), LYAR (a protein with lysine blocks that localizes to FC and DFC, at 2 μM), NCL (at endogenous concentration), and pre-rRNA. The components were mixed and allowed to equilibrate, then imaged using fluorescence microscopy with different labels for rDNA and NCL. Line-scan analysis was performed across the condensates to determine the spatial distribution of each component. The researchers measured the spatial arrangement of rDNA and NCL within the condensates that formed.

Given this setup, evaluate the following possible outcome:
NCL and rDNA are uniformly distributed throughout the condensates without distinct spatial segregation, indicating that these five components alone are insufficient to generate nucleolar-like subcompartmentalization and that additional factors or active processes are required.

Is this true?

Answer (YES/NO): NO